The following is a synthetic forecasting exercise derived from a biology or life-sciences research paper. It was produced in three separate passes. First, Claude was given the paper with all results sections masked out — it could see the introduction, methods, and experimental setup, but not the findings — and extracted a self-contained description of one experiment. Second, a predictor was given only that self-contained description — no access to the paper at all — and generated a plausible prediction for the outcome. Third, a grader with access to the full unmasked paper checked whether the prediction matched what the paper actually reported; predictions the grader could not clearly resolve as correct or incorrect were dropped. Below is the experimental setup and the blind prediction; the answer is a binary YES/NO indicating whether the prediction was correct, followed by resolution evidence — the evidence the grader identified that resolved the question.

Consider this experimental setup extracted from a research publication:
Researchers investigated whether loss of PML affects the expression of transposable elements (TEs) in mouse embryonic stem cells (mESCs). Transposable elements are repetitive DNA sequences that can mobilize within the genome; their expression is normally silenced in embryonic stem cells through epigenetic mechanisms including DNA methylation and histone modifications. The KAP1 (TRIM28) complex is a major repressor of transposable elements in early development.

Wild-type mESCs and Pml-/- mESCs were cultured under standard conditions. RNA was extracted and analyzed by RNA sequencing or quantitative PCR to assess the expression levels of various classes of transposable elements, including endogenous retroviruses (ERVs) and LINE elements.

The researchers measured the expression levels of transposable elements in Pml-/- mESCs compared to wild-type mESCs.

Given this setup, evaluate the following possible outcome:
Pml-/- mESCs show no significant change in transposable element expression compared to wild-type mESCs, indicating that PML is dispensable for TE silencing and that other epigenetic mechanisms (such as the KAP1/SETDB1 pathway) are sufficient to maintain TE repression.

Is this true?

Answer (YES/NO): NO